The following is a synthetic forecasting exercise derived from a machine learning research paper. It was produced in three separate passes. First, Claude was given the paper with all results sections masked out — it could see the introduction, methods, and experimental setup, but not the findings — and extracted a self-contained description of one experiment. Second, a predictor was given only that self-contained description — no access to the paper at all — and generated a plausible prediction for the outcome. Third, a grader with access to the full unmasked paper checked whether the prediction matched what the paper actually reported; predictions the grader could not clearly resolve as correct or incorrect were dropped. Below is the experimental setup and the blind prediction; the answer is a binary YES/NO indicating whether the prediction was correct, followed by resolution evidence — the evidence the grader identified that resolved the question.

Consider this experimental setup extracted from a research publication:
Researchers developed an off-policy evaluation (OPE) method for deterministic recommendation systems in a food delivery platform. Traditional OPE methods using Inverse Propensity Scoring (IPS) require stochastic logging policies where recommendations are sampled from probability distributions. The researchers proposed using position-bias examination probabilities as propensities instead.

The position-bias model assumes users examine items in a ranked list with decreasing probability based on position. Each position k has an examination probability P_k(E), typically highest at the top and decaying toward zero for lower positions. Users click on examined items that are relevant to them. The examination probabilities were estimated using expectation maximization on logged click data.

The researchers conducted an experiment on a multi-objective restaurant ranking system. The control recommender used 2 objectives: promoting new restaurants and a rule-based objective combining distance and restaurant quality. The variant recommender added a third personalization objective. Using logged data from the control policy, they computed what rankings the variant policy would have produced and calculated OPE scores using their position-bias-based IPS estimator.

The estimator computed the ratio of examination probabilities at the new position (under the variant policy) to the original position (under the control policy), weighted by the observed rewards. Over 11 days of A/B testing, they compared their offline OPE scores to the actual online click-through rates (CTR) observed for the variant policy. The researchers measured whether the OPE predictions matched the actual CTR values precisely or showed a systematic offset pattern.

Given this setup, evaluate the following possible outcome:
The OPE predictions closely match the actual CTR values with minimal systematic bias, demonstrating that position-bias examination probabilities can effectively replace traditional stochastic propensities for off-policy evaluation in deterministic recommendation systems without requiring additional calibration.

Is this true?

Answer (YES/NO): NO